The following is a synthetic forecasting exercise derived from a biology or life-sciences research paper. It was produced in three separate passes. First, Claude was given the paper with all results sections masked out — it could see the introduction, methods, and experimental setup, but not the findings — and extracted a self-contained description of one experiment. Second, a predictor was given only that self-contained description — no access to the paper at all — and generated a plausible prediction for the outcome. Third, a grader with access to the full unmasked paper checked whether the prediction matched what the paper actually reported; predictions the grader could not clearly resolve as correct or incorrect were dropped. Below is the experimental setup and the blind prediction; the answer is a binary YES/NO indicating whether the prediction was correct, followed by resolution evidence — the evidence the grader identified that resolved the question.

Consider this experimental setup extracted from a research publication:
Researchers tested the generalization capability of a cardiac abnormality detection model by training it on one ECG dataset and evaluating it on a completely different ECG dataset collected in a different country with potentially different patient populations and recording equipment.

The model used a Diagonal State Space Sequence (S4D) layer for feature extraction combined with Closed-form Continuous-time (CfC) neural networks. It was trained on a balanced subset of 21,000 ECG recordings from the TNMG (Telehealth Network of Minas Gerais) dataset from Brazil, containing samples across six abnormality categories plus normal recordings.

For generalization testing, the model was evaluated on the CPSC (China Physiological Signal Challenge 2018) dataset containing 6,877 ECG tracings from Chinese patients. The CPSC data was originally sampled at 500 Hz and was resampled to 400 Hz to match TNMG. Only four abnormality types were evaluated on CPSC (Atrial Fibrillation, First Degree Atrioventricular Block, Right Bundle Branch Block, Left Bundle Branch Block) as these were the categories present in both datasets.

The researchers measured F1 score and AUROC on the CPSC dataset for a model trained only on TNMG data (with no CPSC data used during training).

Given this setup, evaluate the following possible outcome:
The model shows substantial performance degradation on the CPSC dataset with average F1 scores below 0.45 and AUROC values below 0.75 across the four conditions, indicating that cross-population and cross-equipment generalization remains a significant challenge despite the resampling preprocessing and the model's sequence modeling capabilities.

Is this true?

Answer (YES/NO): NO